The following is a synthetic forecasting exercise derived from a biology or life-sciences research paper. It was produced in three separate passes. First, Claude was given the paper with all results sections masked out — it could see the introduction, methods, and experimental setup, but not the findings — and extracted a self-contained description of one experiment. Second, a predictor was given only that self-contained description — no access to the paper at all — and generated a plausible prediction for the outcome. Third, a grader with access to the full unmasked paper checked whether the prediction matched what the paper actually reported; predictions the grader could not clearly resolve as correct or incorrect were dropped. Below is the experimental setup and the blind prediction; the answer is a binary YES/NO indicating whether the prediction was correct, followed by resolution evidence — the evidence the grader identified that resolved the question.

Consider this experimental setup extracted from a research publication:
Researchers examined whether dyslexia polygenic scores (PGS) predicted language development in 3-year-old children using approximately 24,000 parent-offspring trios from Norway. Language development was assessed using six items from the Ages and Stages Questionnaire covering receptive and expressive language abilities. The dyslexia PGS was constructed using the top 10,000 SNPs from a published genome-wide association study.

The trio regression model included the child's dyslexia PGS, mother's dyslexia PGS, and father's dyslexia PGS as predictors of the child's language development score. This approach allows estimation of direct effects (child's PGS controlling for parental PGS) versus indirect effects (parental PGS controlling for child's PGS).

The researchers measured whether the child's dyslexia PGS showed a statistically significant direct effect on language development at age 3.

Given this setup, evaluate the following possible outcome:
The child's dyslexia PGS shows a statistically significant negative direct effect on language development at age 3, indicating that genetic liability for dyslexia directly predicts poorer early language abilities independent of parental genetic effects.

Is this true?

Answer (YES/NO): NO